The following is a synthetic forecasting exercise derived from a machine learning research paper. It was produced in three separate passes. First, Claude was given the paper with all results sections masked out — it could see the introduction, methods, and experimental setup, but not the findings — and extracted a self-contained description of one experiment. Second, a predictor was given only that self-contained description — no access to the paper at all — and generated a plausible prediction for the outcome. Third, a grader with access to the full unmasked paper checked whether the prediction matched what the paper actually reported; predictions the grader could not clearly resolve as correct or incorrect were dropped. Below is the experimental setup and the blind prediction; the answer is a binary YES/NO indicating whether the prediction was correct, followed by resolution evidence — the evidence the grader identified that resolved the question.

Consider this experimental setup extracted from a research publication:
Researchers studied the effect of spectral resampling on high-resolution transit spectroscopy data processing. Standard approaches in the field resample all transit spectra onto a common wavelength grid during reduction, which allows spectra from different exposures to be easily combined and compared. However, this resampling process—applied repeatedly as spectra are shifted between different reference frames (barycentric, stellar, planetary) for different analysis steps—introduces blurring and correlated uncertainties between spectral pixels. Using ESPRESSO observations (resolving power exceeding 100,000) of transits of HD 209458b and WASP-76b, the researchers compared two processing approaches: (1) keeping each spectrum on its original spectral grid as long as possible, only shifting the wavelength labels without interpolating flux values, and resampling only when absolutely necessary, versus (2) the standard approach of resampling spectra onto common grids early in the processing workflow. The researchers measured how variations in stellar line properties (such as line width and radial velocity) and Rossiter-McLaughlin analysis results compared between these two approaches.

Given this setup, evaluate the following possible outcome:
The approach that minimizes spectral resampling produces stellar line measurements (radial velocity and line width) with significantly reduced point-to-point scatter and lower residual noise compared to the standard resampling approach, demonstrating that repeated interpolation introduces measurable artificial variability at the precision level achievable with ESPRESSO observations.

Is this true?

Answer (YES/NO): NO